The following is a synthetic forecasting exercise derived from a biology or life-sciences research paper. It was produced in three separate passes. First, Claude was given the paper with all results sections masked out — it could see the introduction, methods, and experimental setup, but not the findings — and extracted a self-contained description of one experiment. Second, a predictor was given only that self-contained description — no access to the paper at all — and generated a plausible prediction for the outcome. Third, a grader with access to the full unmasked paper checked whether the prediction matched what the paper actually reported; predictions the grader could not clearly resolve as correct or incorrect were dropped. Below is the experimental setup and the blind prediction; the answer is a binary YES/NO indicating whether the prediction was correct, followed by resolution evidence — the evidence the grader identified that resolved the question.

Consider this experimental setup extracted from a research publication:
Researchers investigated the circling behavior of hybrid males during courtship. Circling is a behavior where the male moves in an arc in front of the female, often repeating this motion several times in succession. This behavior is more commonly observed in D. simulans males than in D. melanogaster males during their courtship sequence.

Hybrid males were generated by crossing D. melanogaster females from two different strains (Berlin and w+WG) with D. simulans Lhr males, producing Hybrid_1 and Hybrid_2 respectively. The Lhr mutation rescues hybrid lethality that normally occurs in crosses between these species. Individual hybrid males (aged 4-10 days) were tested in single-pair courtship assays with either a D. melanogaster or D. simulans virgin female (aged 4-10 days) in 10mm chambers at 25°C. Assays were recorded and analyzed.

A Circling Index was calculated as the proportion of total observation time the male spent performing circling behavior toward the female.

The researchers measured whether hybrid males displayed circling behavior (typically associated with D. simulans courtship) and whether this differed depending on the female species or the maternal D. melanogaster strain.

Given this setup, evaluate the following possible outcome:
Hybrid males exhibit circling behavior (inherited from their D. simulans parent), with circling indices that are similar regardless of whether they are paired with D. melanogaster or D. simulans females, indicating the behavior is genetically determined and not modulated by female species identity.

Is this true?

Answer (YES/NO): NO